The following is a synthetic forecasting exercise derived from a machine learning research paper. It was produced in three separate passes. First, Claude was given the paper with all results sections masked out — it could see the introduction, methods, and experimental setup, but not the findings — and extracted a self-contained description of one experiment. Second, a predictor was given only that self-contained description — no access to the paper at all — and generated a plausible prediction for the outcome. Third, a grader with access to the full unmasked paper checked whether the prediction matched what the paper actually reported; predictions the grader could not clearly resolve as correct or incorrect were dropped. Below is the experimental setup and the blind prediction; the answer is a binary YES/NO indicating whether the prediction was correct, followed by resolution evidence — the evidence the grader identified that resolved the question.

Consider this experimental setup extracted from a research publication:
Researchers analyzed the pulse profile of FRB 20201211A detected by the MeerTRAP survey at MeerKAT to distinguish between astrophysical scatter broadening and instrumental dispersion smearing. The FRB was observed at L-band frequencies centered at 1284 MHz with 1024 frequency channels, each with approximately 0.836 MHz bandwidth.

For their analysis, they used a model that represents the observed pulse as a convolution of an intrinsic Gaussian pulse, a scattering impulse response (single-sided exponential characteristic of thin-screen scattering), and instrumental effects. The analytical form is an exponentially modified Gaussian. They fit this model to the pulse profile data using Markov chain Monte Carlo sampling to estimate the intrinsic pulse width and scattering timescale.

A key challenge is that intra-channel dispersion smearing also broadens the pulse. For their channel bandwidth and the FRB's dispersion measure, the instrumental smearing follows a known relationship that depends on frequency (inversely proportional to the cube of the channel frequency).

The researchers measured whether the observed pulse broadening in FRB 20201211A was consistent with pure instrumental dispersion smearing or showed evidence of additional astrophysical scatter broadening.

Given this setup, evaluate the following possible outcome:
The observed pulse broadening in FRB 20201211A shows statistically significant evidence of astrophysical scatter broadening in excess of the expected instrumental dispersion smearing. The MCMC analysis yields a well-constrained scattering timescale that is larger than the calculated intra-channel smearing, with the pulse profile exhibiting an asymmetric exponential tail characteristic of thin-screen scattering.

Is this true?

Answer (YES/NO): NO